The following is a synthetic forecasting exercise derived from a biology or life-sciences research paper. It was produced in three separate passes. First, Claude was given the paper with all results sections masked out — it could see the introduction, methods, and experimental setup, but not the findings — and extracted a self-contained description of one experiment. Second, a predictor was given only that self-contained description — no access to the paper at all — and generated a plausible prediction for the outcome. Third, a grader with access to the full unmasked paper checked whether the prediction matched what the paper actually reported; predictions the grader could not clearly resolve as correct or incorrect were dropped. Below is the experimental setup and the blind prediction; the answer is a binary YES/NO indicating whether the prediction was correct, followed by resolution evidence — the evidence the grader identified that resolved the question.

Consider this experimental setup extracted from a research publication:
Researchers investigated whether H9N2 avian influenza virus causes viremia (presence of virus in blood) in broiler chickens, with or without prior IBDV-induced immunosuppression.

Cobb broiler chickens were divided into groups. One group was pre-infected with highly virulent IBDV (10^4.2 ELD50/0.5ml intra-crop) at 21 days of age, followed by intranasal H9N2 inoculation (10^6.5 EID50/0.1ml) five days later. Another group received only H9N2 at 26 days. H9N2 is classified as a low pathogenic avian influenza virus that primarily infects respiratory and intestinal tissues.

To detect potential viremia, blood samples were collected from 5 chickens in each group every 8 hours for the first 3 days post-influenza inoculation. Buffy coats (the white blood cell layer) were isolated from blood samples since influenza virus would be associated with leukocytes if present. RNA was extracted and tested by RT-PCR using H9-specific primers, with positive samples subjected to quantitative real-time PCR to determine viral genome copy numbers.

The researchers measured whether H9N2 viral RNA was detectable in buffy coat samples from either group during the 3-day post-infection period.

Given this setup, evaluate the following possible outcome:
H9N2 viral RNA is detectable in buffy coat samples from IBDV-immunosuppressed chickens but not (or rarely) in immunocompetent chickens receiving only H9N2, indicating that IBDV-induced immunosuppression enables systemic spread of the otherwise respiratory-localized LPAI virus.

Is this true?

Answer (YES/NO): NO